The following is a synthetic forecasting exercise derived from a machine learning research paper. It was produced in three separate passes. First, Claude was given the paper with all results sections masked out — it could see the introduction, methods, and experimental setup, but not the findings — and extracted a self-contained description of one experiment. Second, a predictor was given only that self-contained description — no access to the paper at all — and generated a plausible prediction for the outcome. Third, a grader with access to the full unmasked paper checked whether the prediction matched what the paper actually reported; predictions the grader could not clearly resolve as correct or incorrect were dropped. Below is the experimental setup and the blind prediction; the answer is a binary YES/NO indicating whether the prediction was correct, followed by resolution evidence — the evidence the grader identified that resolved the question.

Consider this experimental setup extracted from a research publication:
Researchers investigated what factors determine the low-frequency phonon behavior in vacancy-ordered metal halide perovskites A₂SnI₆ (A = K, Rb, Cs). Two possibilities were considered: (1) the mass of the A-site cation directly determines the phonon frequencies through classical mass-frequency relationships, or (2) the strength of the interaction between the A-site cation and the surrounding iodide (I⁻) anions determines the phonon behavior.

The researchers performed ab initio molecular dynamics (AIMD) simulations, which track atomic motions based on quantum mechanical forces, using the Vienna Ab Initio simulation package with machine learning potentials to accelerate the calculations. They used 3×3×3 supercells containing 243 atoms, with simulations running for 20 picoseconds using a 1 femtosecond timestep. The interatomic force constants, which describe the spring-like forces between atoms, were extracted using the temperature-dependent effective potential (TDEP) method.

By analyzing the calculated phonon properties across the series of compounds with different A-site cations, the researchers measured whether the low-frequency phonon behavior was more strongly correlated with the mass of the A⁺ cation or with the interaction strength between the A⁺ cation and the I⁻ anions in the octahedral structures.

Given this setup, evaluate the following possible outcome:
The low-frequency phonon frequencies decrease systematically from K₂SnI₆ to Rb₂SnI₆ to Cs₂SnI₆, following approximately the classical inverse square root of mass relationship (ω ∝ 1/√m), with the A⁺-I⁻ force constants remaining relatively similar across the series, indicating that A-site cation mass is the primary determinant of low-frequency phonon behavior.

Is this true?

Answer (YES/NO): NO